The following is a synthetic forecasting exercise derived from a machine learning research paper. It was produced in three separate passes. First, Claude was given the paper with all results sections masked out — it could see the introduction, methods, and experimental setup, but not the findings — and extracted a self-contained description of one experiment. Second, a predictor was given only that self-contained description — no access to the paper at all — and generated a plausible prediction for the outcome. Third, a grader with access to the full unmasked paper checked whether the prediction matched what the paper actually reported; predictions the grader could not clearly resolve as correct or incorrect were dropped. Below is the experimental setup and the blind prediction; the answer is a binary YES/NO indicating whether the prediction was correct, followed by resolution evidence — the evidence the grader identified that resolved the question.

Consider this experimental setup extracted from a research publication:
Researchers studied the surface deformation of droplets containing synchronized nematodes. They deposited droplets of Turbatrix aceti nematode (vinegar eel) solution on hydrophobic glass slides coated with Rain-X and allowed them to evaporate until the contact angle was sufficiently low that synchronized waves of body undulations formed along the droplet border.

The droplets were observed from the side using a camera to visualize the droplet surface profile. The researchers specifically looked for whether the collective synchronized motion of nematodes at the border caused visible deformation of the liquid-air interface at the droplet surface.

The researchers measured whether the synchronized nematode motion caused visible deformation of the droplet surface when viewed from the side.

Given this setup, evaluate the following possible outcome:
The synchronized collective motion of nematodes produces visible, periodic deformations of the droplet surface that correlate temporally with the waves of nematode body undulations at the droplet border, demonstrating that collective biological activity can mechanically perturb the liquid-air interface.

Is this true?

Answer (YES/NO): YES